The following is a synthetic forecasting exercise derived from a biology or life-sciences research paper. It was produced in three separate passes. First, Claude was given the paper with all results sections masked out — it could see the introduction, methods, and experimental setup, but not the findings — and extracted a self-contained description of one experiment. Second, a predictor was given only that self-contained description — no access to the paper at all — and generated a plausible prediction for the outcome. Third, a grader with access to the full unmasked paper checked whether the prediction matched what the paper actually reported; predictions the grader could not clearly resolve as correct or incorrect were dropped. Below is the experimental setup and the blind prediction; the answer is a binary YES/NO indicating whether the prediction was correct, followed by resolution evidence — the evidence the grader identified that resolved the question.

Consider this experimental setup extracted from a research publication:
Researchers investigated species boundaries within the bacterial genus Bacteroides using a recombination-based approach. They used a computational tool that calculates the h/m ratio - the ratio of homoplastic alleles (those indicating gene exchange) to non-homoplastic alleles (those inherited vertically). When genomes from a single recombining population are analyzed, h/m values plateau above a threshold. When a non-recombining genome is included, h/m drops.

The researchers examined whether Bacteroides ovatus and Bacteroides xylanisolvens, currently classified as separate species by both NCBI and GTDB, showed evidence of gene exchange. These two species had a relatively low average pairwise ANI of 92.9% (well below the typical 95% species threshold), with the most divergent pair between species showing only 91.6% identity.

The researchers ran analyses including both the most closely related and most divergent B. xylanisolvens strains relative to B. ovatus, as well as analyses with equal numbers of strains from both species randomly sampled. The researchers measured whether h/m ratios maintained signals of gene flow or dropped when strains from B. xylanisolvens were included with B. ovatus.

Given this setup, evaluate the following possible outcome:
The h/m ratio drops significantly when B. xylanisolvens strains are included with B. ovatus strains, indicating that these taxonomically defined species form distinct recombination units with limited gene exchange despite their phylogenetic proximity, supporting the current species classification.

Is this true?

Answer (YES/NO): NO